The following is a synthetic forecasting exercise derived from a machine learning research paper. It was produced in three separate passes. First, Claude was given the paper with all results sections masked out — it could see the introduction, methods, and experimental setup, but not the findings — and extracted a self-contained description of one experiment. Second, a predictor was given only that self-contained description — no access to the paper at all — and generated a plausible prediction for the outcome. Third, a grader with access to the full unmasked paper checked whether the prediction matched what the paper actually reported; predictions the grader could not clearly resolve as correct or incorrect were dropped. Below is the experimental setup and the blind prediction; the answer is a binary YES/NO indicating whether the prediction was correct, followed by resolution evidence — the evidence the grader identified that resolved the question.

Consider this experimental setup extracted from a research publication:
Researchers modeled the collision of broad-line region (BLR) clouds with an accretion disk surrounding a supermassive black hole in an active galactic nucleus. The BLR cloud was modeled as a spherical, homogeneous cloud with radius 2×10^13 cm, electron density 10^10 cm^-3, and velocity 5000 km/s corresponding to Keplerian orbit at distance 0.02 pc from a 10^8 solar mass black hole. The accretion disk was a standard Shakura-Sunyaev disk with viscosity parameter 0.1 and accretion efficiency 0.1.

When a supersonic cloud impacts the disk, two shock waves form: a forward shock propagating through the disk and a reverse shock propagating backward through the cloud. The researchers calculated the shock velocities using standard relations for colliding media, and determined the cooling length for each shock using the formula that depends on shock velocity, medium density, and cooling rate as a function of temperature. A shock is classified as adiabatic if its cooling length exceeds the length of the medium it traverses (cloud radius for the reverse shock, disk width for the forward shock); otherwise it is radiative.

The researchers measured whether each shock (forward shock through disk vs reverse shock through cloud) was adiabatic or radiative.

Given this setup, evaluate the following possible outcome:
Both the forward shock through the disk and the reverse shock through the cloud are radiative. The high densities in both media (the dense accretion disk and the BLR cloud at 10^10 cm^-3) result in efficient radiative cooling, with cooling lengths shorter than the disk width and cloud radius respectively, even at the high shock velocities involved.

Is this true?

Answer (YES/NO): NO